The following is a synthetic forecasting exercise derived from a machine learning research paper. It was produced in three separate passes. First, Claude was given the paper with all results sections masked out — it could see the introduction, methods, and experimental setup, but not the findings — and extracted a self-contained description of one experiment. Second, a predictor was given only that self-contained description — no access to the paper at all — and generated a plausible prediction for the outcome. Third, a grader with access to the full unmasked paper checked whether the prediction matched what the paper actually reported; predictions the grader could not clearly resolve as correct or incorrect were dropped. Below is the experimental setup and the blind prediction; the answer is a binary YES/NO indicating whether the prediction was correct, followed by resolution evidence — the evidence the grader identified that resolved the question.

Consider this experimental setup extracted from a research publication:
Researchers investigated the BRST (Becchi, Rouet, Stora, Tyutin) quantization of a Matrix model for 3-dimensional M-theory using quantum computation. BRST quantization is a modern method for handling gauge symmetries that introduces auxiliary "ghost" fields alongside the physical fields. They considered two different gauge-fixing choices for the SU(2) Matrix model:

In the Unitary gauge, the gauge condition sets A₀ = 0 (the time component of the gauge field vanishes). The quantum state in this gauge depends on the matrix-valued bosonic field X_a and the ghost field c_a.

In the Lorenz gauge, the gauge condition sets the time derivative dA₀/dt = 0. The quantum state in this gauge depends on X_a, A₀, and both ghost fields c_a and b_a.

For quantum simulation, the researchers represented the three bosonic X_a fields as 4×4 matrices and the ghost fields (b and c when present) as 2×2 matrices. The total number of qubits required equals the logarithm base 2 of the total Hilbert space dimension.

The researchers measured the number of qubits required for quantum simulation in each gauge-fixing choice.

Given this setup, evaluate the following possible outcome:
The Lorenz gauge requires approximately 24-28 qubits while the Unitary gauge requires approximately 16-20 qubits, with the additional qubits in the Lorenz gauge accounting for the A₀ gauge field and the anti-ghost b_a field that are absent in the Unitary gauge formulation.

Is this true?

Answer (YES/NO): NO